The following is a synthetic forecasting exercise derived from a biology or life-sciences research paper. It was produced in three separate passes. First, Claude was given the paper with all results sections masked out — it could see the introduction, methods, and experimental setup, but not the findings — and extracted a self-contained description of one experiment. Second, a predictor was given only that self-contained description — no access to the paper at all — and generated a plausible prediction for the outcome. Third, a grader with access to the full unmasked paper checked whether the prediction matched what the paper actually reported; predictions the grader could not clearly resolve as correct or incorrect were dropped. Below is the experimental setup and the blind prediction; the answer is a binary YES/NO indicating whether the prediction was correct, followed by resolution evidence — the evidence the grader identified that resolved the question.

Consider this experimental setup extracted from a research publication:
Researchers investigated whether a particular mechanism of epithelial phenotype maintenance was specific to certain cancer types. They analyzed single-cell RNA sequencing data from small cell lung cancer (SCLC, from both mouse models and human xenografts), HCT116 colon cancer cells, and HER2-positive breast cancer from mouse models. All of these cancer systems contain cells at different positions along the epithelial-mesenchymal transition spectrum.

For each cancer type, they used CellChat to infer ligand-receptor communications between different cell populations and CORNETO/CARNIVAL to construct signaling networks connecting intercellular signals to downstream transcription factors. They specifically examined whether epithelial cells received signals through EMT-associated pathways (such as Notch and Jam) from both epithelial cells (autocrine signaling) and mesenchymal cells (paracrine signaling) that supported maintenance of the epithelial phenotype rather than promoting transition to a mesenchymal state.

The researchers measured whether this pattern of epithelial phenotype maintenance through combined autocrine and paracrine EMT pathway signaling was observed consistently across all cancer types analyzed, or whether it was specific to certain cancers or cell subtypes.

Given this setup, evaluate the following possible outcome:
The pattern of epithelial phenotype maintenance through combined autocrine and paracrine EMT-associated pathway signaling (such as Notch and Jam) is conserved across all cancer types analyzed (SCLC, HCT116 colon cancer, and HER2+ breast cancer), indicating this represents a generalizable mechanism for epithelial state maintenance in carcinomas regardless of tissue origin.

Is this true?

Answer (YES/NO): NO